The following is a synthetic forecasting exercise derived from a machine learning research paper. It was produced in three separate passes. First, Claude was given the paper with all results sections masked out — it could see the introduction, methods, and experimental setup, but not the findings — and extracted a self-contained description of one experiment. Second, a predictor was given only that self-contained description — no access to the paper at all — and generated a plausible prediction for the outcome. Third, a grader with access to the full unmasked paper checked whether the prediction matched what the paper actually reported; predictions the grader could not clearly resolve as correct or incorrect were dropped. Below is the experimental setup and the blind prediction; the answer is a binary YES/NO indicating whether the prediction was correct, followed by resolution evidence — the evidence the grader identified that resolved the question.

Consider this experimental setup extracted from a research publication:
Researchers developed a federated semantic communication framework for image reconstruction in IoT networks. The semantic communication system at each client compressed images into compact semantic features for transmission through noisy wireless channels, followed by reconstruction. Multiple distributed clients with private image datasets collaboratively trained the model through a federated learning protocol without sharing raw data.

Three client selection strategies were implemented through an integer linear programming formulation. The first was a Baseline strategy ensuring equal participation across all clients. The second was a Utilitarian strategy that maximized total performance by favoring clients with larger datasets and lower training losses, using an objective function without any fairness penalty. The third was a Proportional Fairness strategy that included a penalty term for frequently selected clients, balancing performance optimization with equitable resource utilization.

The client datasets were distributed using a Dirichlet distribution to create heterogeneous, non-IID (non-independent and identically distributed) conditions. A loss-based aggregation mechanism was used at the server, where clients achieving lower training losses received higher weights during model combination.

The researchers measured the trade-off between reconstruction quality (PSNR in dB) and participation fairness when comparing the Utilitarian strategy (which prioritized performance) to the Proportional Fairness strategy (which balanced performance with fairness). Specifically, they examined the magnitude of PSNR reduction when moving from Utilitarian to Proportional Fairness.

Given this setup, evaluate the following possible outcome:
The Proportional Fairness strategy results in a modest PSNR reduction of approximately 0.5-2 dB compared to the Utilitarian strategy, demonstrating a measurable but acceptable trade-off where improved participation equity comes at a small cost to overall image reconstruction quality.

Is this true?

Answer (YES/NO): YES